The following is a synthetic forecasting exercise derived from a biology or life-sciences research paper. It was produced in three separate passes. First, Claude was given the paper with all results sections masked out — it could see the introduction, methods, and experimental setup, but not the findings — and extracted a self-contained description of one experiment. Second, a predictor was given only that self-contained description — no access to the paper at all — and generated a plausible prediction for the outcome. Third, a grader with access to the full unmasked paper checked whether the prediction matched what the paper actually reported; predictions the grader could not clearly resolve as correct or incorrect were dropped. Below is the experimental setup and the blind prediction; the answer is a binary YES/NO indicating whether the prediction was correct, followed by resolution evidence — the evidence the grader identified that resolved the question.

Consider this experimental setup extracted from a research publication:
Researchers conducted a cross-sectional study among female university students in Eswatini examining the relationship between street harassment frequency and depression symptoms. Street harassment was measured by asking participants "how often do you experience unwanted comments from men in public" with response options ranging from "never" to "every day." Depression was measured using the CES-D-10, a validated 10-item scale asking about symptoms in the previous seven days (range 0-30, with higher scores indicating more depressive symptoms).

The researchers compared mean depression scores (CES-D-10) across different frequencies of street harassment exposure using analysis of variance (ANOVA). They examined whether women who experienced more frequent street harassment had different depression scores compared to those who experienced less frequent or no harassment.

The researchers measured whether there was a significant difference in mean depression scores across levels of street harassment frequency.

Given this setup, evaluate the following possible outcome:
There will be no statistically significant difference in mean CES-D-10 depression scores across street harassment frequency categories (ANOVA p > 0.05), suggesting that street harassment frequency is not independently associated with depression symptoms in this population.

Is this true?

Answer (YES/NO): NO